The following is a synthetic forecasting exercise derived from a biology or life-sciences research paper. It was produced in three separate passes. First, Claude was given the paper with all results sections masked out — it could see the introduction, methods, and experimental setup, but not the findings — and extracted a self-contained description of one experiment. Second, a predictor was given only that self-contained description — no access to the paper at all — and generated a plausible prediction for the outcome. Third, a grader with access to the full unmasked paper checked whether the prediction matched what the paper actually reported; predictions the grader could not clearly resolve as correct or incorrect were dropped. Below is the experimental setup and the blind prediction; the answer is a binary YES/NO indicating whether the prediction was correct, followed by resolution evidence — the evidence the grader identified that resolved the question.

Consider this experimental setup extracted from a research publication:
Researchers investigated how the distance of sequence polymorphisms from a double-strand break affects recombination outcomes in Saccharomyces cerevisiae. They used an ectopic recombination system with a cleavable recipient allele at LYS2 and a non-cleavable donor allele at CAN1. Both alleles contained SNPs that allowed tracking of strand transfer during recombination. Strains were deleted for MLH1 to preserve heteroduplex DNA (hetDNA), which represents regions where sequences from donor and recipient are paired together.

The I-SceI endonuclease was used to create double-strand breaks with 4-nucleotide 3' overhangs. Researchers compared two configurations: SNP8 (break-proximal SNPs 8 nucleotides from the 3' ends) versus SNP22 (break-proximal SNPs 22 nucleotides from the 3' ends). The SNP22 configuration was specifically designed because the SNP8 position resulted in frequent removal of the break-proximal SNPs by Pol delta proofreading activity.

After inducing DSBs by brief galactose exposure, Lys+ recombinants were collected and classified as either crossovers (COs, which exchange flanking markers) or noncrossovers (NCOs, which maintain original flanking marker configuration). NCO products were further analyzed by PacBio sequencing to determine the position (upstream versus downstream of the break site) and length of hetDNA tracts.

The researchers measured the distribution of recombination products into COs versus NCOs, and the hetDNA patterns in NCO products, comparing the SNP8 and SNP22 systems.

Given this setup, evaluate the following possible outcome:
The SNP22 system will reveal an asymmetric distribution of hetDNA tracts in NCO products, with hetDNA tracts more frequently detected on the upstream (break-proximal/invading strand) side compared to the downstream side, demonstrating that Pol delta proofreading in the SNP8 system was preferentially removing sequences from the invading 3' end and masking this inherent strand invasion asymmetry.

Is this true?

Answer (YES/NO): NO